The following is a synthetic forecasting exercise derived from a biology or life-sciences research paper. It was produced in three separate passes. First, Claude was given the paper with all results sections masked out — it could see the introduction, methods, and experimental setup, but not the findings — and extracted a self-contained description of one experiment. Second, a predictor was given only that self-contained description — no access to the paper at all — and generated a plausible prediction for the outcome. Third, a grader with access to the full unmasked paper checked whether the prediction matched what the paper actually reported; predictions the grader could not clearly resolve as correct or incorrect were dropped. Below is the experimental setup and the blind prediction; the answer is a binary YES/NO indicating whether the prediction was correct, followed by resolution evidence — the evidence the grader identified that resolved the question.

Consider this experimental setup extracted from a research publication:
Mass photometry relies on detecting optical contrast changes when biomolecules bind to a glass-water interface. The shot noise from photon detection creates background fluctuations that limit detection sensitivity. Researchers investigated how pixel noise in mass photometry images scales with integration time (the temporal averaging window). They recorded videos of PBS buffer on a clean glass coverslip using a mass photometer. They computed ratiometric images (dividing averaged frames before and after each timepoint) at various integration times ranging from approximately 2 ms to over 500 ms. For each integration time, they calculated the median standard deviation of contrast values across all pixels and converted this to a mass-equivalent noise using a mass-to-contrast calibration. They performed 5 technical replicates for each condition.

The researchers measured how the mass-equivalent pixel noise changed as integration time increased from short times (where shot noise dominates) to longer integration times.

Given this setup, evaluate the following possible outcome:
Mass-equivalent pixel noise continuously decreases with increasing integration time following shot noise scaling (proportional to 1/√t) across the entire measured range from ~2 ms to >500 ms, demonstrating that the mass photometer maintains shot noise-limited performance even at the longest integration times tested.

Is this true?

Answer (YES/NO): NO